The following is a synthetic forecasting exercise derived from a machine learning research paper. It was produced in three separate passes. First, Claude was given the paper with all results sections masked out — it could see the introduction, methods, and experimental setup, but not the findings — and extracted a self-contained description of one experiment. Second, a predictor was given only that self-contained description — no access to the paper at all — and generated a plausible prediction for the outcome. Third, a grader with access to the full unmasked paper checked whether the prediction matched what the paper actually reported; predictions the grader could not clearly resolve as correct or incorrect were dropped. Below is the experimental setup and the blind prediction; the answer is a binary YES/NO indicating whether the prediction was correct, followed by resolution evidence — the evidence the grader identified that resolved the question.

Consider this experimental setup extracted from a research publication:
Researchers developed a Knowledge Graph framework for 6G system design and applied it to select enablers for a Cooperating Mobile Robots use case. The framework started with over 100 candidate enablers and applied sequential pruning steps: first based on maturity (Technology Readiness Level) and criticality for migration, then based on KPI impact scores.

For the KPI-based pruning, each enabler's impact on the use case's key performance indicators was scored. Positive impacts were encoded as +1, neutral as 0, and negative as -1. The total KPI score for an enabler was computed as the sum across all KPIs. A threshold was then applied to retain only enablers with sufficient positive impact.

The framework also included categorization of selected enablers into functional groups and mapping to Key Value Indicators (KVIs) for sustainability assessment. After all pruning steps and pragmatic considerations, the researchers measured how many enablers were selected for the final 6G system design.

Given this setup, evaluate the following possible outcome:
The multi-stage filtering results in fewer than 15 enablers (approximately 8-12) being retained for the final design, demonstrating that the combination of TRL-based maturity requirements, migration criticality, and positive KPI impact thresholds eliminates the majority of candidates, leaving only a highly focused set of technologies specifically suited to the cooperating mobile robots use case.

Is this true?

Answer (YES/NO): NO